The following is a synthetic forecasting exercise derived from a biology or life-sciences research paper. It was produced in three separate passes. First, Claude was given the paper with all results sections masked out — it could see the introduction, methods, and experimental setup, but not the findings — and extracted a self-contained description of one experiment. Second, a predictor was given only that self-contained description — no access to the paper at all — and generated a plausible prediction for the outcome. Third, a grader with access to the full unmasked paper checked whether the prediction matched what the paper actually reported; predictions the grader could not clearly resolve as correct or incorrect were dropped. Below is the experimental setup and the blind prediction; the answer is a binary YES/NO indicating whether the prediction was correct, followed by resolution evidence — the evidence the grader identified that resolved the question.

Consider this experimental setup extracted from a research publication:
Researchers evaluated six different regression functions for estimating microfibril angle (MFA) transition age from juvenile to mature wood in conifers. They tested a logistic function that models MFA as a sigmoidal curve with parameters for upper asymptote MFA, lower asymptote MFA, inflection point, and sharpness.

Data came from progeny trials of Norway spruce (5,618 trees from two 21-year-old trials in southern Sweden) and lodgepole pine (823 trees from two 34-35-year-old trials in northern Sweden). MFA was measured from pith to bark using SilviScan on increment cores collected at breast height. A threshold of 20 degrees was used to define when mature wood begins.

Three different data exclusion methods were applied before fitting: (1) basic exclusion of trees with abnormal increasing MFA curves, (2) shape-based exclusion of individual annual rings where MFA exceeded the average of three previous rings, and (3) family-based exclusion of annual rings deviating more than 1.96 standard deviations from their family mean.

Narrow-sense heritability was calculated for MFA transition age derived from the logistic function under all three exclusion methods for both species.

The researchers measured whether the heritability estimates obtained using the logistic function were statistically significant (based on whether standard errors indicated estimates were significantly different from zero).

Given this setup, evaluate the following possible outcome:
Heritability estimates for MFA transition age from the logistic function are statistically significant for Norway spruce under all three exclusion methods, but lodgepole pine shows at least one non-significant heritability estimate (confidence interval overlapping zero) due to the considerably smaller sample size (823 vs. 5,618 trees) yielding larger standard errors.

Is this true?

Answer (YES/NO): NO